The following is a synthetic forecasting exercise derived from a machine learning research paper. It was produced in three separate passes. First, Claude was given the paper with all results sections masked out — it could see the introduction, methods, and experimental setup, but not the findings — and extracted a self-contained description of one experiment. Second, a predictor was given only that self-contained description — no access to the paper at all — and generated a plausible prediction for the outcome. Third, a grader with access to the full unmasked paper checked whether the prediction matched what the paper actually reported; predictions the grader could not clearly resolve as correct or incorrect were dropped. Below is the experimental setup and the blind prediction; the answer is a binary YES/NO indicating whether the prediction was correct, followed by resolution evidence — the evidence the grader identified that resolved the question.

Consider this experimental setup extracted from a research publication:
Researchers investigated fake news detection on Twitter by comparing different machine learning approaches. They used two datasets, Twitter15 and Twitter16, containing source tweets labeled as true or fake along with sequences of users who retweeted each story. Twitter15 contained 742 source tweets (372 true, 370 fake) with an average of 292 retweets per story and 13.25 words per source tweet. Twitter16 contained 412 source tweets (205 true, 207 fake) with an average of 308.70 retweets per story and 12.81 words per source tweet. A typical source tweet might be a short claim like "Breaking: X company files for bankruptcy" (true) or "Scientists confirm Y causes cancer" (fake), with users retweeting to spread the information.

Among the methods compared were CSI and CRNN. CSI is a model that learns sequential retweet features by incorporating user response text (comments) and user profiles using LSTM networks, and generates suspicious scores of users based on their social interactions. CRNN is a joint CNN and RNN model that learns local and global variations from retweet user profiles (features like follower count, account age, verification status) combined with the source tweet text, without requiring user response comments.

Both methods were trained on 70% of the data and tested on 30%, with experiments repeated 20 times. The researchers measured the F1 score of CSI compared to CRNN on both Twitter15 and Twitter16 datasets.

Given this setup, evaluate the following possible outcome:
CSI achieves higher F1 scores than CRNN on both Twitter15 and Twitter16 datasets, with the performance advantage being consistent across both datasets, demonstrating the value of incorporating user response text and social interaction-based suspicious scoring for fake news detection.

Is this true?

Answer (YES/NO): NO